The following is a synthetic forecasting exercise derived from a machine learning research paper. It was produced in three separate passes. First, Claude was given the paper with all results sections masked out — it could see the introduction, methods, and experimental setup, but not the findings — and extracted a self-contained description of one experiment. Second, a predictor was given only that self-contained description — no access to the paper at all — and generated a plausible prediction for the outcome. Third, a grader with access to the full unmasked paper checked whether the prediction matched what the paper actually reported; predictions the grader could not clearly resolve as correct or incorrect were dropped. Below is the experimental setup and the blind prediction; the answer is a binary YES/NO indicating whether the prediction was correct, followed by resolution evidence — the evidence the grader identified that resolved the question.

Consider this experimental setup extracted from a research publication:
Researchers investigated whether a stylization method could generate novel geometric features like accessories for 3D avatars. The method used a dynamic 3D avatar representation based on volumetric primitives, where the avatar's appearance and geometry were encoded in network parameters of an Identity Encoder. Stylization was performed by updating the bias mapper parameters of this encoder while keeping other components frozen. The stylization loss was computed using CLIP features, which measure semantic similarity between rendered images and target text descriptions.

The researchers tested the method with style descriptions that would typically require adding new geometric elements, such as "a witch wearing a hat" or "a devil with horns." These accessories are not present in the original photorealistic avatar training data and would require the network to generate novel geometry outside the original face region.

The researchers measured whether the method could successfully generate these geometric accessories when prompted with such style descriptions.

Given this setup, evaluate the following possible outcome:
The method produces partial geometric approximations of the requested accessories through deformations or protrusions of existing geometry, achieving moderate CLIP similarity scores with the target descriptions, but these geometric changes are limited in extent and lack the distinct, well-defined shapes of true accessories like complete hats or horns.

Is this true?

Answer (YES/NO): NO